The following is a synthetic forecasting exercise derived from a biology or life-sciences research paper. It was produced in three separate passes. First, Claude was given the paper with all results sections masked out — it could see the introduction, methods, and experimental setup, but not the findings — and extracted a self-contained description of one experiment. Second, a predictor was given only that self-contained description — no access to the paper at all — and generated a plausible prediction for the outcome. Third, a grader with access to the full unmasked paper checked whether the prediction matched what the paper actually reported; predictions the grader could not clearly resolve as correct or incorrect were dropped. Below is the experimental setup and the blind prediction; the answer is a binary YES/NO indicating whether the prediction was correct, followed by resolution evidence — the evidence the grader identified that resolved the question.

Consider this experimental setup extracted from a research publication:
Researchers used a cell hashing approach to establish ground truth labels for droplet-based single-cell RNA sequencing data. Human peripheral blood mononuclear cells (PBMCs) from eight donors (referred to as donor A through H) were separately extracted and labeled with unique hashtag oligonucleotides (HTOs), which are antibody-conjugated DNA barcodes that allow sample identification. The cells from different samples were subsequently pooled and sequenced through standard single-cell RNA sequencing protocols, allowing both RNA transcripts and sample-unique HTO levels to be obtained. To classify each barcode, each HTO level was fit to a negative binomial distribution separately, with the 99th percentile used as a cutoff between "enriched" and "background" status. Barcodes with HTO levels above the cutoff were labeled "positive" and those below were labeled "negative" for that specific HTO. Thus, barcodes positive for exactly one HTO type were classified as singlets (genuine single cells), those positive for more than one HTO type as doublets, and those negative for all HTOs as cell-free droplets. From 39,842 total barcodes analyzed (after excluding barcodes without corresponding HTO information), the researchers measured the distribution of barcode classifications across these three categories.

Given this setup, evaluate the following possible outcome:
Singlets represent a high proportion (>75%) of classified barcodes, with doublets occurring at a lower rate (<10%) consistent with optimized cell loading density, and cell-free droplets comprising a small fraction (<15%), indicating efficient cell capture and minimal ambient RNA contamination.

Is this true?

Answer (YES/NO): NO